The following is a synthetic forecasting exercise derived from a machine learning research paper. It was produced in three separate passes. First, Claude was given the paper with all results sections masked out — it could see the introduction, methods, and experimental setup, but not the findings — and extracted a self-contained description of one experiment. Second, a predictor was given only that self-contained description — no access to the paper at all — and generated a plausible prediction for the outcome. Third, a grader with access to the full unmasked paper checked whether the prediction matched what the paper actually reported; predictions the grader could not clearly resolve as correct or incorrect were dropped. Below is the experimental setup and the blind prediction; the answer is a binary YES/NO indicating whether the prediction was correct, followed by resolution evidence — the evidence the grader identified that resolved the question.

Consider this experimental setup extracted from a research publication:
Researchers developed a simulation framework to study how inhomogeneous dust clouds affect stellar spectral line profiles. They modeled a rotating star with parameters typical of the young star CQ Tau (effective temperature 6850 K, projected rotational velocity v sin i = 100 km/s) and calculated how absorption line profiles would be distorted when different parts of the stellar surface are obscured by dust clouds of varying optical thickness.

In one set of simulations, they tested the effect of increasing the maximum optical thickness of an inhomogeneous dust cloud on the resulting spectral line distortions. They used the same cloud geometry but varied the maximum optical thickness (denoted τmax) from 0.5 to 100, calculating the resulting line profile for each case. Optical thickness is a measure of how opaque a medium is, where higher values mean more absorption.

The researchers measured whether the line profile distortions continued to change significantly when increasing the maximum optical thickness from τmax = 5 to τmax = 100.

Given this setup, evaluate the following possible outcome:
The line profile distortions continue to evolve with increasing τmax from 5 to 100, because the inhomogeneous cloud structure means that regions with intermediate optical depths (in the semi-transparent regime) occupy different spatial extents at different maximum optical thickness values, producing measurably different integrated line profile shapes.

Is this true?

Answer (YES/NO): NO